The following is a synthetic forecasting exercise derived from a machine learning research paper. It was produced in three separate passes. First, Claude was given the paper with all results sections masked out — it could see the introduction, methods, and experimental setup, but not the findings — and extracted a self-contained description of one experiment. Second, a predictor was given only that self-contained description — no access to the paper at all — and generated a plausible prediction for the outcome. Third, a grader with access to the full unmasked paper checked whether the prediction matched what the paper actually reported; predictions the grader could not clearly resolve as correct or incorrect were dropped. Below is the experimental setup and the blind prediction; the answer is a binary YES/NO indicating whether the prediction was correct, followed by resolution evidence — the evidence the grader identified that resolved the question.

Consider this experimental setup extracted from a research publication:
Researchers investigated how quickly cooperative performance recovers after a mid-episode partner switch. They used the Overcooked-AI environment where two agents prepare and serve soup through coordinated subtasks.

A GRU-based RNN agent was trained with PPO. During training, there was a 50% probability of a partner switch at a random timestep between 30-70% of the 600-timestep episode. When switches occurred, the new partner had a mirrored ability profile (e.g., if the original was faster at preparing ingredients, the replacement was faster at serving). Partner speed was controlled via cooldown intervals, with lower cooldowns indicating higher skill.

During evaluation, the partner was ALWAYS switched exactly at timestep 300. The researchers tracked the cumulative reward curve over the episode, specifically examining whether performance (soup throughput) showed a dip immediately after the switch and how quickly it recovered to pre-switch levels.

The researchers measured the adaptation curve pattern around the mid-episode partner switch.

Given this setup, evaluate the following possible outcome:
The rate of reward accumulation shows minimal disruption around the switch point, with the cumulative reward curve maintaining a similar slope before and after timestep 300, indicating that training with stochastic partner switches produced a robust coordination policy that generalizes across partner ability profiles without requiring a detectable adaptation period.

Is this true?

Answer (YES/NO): NO